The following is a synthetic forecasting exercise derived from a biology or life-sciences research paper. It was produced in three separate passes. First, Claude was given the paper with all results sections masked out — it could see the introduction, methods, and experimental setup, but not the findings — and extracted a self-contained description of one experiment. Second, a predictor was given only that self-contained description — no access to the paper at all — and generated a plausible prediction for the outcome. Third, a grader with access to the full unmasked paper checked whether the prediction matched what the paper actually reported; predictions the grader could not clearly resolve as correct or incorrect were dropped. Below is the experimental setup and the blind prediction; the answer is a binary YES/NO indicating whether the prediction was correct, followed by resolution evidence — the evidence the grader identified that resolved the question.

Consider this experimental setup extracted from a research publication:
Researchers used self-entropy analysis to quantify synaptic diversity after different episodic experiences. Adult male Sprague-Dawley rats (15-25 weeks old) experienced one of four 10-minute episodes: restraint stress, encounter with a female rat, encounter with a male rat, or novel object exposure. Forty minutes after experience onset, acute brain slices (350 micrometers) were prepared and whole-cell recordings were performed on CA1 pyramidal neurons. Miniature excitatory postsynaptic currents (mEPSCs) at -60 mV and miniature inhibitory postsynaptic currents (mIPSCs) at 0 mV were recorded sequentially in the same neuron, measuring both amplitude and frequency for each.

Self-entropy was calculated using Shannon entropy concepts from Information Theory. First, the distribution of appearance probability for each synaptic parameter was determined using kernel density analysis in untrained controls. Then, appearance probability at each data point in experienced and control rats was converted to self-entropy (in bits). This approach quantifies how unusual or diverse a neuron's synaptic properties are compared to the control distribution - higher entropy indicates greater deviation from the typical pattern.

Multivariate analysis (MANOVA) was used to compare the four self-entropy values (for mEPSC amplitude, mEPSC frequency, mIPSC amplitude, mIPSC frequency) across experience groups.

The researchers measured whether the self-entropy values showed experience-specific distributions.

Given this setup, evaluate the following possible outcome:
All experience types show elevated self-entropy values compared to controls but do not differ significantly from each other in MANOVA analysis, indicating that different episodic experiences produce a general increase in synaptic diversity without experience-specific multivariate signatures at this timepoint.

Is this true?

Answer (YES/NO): NO